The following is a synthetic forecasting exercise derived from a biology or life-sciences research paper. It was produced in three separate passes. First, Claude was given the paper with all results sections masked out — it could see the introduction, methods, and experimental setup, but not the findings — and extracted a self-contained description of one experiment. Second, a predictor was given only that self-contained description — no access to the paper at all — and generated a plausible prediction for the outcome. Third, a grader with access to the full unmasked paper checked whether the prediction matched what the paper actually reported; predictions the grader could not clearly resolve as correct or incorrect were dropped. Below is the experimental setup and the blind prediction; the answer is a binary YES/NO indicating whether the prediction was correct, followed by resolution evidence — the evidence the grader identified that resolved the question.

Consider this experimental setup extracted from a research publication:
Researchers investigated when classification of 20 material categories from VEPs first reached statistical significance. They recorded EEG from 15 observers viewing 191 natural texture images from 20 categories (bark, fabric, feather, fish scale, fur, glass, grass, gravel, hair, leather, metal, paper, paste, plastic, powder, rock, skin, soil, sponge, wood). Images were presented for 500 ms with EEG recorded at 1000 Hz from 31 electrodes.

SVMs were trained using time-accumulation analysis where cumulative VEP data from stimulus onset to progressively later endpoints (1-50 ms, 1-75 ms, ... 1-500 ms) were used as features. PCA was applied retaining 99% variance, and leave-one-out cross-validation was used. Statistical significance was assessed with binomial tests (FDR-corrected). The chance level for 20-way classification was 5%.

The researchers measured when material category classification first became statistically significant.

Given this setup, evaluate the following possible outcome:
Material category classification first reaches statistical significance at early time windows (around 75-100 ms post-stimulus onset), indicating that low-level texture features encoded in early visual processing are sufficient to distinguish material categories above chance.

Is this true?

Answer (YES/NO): NO